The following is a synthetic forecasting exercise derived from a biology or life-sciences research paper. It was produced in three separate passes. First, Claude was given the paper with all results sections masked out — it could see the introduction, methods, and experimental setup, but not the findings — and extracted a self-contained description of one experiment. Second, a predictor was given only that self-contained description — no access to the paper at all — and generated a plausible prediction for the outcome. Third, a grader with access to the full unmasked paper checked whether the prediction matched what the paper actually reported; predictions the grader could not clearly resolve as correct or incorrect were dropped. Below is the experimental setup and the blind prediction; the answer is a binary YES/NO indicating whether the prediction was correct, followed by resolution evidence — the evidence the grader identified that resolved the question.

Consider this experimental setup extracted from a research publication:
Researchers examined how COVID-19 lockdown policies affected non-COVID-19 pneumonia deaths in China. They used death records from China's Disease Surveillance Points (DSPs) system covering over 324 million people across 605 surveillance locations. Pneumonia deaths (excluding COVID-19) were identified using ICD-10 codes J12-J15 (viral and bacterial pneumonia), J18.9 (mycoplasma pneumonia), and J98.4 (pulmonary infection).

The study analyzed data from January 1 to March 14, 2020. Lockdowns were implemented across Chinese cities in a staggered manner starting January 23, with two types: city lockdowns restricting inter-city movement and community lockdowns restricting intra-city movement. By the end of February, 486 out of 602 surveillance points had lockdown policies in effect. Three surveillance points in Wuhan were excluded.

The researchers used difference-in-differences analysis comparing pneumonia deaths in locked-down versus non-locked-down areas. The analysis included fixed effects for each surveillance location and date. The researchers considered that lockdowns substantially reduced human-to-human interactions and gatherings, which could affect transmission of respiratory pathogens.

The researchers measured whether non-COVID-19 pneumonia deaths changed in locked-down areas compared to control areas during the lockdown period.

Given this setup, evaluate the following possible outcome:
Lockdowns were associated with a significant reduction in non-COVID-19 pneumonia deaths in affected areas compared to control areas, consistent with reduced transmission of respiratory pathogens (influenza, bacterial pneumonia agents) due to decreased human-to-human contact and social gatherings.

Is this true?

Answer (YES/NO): YES